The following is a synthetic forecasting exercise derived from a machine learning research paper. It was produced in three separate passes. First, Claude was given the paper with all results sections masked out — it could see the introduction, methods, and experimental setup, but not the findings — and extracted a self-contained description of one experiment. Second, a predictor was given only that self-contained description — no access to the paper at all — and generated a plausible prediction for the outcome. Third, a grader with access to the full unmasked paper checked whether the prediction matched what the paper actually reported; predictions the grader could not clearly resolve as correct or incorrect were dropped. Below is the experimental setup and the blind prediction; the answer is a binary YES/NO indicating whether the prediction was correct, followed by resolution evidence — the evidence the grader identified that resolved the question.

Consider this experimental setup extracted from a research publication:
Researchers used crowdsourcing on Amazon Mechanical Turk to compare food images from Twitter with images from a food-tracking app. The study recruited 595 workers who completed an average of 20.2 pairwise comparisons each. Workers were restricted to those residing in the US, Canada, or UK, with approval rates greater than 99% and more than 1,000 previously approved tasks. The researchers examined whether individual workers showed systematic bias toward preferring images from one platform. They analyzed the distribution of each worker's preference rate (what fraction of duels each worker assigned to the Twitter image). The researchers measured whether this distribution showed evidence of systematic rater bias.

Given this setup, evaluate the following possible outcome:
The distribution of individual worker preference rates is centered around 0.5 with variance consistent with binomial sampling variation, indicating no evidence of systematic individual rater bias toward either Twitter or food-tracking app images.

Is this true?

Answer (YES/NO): NO